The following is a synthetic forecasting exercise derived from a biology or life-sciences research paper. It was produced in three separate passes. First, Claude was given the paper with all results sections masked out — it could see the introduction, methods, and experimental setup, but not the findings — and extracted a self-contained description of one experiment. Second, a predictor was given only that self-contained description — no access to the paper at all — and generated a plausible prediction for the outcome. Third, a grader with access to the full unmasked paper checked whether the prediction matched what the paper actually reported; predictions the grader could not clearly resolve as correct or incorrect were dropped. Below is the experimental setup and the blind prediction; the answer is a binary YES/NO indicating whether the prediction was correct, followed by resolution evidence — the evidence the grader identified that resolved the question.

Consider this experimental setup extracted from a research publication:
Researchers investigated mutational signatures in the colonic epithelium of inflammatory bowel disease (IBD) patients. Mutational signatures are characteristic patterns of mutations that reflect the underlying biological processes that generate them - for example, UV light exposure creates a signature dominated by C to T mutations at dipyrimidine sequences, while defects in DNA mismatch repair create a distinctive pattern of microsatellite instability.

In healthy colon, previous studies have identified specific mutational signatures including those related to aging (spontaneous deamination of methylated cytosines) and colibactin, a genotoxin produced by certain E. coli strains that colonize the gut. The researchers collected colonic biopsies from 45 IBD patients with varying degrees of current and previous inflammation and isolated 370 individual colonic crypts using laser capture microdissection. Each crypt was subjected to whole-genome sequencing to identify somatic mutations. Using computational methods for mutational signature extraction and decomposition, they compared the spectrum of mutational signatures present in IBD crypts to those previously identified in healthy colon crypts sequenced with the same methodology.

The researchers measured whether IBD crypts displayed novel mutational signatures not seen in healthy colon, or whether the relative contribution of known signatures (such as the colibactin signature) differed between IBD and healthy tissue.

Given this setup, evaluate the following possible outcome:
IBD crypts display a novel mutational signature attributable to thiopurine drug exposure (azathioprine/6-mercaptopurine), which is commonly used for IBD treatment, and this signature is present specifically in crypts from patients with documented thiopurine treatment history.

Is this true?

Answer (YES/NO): NO